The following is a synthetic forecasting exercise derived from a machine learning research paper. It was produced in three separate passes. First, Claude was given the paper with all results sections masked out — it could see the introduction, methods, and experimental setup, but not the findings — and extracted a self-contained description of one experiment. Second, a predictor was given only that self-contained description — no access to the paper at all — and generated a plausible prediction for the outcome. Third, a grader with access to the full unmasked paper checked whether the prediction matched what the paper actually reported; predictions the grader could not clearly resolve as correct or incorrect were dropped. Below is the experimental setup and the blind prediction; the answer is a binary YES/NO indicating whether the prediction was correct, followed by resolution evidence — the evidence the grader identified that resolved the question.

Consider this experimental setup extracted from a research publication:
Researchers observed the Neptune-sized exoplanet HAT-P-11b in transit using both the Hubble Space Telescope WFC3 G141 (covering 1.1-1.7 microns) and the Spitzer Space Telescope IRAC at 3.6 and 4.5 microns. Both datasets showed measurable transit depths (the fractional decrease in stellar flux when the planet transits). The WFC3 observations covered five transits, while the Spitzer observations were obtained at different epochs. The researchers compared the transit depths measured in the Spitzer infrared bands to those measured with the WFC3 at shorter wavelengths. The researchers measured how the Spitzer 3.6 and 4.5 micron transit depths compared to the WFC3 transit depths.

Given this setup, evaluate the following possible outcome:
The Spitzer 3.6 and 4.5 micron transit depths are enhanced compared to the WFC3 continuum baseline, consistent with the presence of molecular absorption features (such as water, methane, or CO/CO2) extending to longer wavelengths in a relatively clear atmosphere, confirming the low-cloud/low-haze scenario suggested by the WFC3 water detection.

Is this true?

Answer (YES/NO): NO